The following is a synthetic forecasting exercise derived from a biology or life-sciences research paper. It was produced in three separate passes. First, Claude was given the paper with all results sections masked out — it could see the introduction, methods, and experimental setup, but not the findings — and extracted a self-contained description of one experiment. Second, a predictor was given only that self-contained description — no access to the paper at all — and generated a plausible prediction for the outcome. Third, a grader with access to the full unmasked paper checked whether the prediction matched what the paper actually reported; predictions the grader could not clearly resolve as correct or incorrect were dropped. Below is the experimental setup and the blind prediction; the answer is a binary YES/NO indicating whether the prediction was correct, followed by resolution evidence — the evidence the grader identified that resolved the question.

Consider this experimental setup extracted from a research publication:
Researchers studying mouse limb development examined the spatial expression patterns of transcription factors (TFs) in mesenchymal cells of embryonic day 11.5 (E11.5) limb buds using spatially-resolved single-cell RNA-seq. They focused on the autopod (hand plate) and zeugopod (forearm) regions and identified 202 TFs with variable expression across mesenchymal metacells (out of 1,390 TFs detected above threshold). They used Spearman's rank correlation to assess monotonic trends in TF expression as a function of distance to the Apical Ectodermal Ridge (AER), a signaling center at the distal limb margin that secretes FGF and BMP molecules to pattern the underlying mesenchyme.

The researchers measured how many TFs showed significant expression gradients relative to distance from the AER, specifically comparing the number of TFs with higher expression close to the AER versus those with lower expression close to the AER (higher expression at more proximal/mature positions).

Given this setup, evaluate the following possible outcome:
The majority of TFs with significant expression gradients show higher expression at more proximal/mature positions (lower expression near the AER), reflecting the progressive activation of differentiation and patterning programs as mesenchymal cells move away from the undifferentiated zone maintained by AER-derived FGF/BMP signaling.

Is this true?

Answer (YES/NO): YES